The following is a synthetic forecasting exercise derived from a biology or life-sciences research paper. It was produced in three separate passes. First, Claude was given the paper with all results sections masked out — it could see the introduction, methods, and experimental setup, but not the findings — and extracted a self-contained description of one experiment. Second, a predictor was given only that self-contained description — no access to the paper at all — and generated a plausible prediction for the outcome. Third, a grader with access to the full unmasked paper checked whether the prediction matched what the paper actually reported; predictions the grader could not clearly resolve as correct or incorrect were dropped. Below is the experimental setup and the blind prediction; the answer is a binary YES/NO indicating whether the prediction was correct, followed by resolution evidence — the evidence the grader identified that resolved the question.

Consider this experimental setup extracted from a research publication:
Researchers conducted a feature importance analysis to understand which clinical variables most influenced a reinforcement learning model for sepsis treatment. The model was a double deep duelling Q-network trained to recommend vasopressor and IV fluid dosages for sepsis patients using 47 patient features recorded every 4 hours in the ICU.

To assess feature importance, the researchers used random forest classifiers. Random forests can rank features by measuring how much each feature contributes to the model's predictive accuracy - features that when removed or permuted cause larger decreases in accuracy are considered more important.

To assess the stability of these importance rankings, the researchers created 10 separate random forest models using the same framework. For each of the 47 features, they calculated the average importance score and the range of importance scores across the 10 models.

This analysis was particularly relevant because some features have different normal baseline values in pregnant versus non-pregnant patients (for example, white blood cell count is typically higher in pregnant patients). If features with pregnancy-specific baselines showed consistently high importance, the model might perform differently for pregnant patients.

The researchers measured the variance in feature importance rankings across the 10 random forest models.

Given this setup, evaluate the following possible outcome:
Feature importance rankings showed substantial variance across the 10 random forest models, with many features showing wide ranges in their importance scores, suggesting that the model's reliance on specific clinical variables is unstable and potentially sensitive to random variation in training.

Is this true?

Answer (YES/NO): YES